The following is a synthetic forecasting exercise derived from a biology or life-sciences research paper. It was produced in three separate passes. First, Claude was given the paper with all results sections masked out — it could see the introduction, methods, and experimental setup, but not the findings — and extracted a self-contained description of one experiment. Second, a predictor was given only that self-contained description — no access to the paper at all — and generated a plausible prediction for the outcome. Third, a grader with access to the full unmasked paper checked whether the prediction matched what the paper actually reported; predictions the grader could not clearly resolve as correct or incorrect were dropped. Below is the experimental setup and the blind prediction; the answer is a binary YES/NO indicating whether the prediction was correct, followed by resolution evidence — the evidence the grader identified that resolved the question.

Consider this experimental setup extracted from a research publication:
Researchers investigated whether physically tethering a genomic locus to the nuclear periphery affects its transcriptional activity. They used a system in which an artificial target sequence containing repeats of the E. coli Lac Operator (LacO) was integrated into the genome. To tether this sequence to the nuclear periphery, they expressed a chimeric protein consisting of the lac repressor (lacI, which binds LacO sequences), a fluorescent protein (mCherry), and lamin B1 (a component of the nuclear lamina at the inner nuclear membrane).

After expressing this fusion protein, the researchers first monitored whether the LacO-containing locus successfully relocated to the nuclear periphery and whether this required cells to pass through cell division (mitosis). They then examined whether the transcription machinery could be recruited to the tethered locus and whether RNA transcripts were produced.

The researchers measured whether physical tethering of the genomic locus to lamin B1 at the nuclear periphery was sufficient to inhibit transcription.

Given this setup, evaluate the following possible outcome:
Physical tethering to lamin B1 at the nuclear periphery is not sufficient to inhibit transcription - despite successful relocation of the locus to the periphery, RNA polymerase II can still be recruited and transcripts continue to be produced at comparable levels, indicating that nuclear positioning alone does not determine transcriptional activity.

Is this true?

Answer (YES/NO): YES